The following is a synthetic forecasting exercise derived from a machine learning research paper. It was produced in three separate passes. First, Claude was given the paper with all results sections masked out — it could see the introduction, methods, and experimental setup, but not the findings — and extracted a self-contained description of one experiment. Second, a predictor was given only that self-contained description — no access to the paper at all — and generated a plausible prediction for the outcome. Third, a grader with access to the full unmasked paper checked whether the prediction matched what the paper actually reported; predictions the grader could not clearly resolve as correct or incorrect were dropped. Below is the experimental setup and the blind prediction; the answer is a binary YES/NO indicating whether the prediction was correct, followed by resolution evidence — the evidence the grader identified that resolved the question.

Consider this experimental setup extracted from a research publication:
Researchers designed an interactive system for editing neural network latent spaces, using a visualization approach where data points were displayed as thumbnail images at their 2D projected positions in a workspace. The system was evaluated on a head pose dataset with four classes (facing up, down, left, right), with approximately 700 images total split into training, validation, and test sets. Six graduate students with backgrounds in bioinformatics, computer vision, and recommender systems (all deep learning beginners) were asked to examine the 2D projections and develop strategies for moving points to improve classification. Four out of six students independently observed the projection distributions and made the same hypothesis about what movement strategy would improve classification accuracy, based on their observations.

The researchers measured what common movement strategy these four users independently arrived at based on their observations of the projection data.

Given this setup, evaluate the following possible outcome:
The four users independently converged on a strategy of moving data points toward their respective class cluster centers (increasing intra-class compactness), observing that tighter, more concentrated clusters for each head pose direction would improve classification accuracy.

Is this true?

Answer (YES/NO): YES